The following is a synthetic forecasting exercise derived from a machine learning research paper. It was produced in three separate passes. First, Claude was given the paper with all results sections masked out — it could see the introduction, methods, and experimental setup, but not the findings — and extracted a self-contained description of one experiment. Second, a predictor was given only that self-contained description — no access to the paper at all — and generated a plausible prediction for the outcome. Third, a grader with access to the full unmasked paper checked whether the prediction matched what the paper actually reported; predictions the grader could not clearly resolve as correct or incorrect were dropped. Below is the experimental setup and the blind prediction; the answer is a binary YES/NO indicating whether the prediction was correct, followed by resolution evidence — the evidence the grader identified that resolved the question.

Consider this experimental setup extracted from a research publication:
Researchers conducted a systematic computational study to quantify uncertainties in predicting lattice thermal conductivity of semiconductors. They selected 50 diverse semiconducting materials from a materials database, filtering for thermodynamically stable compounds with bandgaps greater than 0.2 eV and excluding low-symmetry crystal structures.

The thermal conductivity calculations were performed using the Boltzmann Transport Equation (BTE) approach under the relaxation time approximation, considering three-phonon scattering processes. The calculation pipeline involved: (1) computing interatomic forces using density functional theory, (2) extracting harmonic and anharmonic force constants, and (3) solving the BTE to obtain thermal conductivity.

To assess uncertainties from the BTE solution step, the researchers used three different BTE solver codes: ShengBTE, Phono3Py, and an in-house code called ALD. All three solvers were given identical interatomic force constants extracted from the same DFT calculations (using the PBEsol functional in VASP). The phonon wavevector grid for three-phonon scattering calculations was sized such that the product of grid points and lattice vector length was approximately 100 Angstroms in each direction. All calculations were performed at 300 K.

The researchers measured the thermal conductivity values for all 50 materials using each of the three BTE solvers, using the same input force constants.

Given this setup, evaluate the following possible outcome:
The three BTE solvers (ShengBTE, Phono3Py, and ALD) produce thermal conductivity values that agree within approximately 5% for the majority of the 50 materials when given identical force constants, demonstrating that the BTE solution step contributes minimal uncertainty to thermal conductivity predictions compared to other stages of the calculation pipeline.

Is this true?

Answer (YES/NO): YES